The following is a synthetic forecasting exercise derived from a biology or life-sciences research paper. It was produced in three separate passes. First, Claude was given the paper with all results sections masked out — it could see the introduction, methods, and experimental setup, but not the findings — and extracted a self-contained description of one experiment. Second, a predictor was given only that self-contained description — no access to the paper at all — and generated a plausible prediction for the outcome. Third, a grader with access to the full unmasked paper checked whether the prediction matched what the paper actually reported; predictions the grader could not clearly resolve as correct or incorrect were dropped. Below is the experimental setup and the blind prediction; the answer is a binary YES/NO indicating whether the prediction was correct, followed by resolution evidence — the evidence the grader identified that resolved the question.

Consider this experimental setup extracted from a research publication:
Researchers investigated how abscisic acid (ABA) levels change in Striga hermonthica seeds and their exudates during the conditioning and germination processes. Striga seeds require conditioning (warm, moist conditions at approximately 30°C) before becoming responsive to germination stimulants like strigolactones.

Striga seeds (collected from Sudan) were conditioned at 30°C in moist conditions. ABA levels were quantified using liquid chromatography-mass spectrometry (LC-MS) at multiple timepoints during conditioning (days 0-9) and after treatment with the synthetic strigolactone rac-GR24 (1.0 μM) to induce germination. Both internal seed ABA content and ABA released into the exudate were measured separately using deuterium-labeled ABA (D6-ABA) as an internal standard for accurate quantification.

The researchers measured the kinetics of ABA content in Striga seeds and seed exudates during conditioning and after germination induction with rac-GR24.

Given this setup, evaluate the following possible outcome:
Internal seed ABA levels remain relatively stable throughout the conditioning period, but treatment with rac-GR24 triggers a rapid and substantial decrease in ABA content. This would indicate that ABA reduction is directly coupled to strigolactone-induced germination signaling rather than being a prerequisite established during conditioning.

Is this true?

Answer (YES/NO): NO